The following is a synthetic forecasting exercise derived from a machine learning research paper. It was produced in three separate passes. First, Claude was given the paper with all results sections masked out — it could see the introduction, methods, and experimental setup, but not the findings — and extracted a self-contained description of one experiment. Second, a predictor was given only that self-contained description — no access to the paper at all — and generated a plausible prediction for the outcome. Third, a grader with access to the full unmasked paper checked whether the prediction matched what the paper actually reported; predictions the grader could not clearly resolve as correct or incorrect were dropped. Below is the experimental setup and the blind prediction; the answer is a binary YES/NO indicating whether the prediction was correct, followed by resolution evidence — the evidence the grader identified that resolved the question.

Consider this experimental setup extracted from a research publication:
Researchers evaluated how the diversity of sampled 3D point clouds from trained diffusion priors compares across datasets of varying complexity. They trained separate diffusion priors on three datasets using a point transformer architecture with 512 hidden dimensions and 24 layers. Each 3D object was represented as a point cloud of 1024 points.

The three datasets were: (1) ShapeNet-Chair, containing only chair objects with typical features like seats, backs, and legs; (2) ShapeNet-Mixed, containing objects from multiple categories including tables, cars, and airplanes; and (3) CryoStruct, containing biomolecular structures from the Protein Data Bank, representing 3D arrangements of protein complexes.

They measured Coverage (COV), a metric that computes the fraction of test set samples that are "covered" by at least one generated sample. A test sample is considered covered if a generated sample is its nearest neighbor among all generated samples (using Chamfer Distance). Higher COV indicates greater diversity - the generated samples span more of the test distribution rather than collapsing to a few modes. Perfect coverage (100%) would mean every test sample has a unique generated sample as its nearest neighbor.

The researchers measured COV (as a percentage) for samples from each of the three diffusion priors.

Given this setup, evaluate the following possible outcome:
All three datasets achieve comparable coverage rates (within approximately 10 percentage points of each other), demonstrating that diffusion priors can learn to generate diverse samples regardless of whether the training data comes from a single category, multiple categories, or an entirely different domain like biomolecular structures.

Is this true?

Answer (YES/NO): YES